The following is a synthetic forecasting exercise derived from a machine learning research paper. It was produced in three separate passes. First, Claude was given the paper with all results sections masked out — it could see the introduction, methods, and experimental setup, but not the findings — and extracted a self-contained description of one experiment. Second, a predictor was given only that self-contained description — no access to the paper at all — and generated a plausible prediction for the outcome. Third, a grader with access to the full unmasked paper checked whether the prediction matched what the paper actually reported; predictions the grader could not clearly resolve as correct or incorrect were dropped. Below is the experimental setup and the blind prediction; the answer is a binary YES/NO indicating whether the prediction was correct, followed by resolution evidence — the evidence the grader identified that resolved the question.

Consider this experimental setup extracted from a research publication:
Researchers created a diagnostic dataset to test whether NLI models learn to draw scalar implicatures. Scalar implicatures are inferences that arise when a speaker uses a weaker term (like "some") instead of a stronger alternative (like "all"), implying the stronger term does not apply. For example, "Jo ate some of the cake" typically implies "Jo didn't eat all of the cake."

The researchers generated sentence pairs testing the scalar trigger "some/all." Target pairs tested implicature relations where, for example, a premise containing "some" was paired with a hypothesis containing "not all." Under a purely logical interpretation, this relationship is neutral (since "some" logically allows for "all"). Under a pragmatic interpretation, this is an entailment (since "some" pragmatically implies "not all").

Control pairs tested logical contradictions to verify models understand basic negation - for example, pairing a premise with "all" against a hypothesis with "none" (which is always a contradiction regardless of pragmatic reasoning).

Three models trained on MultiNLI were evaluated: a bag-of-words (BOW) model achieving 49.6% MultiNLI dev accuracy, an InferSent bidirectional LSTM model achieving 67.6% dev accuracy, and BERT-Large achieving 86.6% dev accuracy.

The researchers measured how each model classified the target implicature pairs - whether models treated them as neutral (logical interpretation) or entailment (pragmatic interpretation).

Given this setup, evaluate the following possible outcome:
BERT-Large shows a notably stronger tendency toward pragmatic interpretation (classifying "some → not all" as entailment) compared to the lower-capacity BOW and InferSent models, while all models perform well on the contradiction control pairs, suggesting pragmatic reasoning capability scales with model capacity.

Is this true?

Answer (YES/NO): NO